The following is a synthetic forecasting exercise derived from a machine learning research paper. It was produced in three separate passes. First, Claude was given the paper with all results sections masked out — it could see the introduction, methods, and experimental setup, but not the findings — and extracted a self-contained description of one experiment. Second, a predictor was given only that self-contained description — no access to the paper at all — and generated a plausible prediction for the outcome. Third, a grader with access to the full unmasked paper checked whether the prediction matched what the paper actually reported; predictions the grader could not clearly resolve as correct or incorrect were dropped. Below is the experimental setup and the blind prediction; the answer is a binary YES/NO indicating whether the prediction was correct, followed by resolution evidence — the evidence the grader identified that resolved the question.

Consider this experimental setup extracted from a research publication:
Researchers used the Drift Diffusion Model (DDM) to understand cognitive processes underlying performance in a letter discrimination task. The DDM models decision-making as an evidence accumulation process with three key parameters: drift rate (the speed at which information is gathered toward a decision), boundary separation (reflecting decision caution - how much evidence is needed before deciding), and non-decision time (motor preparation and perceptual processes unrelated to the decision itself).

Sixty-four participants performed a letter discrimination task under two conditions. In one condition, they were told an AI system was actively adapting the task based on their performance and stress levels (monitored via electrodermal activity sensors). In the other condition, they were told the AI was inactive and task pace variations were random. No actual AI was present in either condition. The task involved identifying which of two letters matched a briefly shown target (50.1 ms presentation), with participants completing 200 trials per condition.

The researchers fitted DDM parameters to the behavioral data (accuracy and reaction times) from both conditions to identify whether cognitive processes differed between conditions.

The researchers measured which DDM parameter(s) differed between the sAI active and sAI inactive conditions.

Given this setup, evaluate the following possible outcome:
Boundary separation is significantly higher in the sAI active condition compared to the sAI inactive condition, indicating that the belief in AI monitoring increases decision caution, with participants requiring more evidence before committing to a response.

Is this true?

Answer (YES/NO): NO